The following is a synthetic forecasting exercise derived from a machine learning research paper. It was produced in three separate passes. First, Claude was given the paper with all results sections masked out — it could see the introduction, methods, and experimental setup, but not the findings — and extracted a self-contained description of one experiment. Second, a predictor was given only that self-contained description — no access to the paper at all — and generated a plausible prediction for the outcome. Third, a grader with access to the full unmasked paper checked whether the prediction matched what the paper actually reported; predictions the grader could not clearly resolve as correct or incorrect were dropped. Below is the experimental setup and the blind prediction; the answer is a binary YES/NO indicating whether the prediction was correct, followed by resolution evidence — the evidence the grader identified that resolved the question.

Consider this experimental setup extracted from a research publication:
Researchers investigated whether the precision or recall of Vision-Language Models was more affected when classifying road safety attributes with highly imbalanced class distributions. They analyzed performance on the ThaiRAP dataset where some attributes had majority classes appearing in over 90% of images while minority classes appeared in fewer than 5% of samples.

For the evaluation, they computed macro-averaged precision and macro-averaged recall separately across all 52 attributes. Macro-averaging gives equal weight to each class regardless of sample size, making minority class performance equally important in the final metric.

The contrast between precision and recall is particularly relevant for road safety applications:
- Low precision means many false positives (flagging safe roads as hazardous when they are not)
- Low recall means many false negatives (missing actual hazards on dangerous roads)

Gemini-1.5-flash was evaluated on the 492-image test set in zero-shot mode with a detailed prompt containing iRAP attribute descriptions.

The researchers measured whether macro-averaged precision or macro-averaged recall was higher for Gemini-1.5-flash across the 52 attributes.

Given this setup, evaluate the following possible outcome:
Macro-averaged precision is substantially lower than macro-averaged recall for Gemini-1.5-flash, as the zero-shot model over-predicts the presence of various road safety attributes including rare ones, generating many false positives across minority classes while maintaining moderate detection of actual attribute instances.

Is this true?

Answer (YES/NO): NO